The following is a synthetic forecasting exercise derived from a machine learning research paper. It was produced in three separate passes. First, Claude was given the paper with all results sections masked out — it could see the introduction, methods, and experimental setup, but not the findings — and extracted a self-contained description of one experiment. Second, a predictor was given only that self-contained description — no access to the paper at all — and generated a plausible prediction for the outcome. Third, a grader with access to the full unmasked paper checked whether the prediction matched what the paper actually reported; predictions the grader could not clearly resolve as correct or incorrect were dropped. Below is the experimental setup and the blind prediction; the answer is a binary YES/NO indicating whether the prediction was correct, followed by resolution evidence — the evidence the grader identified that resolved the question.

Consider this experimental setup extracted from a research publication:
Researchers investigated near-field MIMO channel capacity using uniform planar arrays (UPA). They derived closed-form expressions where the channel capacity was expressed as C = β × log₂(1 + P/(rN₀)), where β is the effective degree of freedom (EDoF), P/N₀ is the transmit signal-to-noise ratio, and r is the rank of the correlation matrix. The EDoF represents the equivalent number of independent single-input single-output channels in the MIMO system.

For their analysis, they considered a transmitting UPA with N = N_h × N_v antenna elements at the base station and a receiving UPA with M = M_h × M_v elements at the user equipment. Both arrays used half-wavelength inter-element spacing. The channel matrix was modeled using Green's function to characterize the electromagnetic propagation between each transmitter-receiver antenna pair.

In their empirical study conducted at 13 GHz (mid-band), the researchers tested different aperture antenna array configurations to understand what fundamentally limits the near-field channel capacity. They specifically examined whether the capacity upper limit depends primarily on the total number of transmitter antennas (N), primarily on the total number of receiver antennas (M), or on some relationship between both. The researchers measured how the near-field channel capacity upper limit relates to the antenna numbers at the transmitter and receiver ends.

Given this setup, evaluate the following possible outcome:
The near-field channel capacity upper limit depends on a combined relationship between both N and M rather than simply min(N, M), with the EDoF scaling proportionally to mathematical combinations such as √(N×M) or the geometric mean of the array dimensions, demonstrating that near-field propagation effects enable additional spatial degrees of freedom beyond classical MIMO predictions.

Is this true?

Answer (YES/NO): NO